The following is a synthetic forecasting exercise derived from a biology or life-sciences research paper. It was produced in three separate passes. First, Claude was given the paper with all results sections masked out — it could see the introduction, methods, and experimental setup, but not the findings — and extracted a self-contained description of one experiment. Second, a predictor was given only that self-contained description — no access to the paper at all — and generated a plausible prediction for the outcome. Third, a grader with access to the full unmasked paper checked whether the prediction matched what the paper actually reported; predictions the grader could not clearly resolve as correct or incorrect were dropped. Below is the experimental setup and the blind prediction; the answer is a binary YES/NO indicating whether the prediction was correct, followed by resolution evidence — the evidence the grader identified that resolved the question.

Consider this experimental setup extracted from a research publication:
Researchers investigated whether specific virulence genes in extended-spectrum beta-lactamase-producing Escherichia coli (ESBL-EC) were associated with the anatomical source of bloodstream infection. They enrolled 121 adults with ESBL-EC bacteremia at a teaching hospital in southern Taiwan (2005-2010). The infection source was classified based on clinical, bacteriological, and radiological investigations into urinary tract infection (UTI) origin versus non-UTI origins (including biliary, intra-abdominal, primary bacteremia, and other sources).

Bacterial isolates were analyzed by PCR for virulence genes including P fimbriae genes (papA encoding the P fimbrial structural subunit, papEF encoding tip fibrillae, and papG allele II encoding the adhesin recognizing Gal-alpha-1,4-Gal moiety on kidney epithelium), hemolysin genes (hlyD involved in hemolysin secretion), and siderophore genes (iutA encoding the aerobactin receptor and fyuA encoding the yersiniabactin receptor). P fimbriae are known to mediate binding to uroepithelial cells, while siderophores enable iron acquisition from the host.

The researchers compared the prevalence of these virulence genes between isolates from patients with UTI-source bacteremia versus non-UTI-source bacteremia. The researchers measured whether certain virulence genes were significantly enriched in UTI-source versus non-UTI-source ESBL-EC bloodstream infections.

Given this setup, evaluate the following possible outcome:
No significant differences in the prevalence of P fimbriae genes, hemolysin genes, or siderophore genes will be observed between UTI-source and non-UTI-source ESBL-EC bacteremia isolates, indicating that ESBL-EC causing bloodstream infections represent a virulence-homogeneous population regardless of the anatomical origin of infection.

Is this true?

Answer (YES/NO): NO